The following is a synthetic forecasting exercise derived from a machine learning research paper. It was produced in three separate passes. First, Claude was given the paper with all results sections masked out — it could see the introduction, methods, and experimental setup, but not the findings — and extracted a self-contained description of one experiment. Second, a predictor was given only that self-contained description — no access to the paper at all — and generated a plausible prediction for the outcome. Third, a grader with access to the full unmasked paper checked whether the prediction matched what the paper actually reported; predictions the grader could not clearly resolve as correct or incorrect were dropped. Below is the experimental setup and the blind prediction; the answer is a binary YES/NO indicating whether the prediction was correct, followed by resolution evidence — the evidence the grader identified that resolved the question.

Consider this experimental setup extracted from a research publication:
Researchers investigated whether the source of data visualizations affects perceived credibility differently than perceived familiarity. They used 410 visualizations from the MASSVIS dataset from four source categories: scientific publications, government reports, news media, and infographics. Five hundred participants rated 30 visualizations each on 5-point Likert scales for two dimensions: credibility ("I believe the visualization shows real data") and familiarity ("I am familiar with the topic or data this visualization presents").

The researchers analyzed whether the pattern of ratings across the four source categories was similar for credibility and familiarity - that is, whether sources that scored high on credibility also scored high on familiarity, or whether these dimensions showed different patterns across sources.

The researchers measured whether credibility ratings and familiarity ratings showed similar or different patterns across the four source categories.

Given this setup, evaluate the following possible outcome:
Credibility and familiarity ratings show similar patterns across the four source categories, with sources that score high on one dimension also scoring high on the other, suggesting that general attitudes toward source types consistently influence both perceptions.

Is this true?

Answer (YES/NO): NO